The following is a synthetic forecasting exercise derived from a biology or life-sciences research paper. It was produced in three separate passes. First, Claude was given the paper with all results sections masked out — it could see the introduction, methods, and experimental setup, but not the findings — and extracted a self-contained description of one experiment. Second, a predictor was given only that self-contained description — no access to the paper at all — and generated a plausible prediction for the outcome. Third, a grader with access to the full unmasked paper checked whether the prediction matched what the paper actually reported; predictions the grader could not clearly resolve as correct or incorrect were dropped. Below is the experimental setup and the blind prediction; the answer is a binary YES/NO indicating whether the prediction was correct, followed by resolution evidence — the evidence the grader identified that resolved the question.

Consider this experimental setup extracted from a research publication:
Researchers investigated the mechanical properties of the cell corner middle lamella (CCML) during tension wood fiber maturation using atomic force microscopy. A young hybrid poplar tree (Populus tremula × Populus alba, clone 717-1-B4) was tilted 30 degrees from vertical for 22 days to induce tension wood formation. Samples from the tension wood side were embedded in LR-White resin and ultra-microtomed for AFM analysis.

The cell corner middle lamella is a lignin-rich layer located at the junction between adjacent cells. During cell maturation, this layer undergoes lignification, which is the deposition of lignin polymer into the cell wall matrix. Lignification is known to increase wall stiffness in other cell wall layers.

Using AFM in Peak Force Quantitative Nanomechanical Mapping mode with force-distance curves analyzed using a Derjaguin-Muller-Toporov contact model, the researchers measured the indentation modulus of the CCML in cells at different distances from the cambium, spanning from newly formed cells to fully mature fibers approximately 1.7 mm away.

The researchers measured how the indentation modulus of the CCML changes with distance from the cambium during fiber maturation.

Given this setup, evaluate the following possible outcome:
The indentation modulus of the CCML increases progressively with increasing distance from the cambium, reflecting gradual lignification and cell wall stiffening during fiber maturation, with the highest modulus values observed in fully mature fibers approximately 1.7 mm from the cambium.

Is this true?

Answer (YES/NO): NO